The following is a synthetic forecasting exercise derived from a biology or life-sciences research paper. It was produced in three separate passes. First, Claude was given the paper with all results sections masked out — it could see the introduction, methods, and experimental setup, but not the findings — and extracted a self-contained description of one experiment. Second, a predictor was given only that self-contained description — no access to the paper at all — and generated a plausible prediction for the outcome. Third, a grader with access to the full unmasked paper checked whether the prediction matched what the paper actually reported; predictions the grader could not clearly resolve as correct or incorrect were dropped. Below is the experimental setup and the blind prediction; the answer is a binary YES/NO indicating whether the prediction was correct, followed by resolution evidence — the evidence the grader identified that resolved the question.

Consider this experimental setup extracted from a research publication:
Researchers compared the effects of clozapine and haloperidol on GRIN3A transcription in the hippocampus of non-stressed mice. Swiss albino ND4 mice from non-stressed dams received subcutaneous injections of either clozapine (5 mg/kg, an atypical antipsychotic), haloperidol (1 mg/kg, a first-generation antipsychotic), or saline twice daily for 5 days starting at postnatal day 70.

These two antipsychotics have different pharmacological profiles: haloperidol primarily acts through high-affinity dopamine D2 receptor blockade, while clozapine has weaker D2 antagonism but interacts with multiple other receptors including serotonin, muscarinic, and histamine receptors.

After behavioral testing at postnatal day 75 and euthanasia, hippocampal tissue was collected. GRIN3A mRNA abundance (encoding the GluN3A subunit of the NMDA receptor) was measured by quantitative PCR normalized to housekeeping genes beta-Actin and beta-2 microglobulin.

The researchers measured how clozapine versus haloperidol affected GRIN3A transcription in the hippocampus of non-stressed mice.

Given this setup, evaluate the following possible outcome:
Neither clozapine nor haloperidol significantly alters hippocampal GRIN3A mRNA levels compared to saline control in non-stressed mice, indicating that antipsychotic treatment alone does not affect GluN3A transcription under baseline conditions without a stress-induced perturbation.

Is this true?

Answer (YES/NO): NO